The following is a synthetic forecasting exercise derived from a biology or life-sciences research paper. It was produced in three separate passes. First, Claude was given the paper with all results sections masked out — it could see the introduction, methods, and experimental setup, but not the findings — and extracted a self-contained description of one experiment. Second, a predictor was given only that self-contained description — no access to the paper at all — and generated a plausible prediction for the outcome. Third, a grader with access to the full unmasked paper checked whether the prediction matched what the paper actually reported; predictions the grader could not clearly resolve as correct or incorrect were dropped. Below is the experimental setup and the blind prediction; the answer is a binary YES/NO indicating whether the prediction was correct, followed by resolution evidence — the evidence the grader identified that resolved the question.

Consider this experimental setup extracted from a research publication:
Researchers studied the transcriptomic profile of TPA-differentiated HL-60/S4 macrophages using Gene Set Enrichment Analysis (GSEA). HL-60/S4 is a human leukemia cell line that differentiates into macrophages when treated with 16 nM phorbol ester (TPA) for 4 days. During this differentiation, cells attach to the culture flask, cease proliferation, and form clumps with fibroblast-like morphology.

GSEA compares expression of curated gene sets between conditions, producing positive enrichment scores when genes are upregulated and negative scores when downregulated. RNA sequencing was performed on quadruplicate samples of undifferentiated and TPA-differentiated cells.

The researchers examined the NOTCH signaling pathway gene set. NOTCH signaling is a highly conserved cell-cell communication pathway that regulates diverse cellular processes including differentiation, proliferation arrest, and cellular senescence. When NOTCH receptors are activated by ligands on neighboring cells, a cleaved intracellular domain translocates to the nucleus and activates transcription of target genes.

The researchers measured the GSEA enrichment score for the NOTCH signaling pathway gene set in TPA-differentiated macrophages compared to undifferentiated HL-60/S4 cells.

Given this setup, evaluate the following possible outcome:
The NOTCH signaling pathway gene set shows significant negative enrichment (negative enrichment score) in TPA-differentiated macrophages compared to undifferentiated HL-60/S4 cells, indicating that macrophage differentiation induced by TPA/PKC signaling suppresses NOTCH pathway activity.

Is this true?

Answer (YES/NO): NO